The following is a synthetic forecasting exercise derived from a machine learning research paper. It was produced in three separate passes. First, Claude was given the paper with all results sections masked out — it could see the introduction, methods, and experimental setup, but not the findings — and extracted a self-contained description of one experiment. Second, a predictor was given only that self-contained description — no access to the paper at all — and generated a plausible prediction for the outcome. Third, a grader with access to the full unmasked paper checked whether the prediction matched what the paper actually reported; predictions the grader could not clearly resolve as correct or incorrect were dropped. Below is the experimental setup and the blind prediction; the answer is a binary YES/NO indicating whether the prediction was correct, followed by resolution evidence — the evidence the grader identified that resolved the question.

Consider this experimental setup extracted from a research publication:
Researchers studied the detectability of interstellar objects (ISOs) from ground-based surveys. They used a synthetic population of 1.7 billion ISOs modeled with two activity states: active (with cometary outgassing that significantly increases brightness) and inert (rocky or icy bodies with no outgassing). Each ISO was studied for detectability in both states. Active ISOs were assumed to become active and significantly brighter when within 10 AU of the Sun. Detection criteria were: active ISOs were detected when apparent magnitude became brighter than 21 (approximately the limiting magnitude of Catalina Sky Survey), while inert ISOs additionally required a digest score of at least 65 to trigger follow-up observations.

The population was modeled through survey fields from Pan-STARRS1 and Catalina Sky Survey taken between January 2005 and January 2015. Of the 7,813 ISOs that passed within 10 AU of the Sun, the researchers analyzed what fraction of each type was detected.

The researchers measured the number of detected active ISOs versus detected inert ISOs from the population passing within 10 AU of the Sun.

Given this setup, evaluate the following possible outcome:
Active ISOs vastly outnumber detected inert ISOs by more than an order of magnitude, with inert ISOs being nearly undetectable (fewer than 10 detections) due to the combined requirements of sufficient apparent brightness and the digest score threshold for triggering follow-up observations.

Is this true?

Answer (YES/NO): NO